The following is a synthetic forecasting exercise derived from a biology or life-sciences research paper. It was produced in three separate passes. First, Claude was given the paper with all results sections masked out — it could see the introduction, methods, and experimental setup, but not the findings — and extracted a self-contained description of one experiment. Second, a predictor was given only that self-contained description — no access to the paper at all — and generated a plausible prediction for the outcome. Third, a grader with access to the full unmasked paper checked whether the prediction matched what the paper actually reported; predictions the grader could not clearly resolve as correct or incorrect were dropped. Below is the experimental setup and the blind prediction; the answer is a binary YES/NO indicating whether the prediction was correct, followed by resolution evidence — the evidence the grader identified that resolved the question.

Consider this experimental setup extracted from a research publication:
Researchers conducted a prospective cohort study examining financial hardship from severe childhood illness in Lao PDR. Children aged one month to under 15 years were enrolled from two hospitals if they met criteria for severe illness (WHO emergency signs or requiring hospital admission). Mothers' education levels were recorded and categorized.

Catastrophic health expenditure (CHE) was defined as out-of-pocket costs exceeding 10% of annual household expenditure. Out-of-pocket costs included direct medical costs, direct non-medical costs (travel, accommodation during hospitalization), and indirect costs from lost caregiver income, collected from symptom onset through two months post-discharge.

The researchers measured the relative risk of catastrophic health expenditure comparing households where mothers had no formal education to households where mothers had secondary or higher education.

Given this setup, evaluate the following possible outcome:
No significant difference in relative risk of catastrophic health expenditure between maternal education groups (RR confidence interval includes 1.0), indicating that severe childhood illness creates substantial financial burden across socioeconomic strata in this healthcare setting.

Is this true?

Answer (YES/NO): NO